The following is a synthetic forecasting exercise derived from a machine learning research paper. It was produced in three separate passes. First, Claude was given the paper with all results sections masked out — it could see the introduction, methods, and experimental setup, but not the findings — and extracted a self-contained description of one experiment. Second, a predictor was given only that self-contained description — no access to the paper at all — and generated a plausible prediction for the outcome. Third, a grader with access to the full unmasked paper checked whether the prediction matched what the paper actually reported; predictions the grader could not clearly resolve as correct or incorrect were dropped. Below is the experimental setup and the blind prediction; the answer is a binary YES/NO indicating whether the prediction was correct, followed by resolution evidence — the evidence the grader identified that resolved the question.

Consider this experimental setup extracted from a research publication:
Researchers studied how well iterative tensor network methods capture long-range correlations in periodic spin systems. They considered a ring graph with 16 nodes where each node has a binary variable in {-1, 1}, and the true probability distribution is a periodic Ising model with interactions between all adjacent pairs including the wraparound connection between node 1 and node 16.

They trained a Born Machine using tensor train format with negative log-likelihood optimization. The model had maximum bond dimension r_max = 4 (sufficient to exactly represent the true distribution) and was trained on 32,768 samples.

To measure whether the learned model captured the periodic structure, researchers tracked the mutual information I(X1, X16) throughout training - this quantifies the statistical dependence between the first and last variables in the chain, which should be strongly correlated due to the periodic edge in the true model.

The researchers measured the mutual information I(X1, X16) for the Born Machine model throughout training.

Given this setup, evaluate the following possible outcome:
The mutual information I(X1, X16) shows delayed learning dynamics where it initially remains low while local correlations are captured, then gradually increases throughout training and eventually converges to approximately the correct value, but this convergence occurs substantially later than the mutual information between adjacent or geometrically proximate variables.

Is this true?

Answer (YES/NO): NO